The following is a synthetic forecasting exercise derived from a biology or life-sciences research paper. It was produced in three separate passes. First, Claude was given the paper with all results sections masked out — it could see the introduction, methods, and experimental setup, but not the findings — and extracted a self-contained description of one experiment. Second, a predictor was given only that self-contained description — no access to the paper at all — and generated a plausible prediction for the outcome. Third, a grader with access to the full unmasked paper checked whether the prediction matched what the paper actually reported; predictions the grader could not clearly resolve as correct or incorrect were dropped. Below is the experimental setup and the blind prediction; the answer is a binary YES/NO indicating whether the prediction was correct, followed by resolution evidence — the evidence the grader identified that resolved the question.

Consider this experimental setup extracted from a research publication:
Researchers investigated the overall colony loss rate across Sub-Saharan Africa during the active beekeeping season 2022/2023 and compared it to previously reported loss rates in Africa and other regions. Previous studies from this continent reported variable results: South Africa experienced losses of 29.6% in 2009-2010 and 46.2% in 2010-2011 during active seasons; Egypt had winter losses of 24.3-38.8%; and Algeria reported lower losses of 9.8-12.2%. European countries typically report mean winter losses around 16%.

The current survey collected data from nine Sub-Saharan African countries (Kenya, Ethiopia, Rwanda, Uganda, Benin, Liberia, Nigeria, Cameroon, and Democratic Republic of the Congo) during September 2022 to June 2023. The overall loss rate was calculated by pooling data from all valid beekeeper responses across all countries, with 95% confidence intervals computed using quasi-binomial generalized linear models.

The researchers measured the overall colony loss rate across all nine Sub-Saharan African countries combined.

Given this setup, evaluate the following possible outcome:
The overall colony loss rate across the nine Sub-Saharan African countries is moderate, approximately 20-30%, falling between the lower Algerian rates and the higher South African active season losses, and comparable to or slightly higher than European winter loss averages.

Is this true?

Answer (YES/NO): YES